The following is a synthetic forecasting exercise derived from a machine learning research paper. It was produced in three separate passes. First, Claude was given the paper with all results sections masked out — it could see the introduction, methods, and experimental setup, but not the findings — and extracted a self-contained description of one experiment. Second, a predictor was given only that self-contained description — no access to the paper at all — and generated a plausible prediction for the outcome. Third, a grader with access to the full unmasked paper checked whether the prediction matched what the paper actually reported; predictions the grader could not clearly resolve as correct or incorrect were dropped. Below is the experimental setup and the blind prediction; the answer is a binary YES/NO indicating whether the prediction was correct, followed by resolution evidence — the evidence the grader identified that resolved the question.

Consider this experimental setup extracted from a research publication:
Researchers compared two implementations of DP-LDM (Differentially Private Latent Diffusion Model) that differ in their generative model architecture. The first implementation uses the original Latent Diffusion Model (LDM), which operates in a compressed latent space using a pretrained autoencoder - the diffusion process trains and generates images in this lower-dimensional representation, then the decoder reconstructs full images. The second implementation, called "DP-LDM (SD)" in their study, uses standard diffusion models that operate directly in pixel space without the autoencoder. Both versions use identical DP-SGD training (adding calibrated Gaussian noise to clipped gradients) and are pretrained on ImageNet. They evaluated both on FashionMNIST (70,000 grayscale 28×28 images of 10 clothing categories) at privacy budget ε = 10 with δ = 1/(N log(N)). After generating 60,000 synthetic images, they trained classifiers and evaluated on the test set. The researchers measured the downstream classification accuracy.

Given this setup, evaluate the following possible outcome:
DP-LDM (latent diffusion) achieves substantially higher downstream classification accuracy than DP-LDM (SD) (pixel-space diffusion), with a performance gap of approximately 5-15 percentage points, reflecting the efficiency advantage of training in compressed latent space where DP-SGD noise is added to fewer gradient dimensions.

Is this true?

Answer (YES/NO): NO